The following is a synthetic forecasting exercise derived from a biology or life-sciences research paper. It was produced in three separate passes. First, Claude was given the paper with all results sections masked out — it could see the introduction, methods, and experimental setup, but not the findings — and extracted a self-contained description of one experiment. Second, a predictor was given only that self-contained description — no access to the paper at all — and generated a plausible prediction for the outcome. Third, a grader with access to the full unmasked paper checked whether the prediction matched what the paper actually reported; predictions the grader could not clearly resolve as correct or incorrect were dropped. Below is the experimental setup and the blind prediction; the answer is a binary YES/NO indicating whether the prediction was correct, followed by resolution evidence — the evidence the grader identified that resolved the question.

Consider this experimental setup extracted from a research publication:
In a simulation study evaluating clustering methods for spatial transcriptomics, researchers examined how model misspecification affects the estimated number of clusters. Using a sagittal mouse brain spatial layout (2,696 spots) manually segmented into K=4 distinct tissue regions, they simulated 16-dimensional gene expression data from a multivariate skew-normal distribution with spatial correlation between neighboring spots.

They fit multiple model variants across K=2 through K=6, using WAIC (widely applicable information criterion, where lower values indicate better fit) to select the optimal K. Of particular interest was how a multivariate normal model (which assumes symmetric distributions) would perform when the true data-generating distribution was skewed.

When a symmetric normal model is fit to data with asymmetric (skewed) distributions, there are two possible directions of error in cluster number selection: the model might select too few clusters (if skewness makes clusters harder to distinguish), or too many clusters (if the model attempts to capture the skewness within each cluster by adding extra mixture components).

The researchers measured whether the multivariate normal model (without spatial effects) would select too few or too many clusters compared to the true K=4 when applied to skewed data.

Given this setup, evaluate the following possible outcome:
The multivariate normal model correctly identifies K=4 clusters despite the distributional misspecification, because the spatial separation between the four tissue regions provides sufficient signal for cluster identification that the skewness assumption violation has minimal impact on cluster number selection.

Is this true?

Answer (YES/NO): NO